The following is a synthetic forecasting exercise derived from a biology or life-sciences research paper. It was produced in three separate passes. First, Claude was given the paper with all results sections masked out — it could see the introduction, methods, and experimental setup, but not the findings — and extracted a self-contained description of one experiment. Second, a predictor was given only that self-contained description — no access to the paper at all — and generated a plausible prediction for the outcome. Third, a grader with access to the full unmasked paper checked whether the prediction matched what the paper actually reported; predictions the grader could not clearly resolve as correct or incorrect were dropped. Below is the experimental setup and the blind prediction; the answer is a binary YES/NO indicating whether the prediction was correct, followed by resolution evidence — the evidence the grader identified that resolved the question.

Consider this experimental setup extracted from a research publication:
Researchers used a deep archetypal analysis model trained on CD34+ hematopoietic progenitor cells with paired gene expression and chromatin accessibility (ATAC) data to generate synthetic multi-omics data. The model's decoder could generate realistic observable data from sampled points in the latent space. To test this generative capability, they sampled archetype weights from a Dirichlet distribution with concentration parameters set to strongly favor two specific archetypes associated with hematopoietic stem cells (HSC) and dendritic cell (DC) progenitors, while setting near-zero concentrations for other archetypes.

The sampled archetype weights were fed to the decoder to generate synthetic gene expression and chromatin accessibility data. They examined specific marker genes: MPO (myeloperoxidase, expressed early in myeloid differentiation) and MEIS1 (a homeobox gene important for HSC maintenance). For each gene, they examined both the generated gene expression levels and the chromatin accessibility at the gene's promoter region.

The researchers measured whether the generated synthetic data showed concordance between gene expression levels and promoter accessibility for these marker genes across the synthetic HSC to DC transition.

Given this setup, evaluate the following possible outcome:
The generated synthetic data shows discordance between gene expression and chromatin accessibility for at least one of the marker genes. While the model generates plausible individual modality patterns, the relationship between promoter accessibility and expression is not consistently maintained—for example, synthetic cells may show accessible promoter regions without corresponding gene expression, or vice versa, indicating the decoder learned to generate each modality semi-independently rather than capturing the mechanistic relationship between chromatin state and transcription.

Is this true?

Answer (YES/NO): NO